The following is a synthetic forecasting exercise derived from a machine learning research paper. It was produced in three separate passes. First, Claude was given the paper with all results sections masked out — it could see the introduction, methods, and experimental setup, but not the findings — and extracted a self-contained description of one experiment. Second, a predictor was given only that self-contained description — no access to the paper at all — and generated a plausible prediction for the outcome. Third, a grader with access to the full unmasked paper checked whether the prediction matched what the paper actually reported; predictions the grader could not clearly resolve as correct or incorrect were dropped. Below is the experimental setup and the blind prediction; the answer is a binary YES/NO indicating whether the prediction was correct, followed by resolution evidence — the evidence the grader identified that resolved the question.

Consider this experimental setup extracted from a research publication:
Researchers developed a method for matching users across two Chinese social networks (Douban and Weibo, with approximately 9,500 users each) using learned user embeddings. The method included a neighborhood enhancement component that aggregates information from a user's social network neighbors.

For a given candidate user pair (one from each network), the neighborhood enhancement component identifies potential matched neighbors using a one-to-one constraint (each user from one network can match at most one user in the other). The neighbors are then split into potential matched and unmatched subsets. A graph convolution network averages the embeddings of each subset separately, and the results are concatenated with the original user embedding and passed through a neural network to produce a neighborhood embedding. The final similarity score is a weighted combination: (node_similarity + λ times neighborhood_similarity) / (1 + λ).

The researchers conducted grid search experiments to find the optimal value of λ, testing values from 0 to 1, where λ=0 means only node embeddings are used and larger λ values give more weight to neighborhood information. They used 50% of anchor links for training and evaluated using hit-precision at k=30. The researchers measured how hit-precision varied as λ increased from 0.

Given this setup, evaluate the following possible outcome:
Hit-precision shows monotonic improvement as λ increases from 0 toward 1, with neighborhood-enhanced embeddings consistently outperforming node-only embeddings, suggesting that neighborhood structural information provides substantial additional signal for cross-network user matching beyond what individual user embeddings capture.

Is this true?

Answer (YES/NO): NO